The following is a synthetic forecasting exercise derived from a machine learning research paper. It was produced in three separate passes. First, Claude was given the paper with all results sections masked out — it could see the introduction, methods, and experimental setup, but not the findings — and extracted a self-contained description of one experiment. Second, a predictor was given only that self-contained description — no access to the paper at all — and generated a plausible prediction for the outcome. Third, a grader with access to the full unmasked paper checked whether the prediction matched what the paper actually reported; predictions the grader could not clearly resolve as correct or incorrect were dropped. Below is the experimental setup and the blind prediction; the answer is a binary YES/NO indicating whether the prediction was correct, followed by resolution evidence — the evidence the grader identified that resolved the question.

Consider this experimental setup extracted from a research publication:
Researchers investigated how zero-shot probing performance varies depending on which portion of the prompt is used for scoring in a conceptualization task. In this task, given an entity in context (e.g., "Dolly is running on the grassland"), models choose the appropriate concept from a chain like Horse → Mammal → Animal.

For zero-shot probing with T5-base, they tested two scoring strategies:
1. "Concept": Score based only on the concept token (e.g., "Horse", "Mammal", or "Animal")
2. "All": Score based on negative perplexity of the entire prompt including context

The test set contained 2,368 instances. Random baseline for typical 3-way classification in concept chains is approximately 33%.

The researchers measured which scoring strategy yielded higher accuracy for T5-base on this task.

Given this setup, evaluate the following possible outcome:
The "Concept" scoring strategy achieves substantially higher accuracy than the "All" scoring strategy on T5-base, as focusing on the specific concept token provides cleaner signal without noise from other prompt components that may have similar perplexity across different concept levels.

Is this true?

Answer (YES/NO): NO